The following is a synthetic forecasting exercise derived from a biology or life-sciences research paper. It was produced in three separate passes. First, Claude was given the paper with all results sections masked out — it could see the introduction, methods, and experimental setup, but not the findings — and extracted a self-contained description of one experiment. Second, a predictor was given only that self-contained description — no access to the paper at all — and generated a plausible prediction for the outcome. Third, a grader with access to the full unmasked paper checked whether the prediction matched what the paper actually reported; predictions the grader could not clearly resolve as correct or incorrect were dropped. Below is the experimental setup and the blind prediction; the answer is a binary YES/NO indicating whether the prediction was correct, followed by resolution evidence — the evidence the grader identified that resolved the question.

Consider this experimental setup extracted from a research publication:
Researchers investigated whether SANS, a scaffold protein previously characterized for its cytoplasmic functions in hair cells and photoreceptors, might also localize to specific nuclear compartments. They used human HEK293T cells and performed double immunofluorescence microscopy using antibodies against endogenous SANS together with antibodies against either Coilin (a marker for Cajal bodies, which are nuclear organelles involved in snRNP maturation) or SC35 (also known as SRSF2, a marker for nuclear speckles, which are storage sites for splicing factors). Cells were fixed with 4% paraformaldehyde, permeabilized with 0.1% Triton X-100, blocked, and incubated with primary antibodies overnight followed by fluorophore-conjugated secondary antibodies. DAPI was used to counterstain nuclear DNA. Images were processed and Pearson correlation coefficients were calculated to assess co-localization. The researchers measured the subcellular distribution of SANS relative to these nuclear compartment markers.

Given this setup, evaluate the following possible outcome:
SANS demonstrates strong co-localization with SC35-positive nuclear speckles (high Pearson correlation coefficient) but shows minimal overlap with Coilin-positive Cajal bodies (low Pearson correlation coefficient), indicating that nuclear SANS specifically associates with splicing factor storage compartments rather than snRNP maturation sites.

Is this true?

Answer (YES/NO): NO